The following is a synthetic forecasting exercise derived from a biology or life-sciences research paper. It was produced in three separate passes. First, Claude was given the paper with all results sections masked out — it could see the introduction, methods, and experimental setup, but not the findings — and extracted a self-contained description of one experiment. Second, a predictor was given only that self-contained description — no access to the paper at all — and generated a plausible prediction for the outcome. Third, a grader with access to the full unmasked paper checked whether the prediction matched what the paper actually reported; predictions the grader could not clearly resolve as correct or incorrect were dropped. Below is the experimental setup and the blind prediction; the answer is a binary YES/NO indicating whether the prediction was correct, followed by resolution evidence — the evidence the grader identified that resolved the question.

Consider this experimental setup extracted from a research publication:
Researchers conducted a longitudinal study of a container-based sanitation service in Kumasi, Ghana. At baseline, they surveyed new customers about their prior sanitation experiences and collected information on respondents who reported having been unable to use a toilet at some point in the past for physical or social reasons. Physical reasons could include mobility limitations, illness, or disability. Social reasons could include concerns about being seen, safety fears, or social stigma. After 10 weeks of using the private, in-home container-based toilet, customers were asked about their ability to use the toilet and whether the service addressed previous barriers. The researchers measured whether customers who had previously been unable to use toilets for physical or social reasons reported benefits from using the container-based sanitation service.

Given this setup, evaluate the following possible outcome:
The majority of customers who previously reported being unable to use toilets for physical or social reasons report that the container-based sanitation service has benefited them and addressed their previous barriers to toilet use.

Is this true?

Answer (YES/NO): YES